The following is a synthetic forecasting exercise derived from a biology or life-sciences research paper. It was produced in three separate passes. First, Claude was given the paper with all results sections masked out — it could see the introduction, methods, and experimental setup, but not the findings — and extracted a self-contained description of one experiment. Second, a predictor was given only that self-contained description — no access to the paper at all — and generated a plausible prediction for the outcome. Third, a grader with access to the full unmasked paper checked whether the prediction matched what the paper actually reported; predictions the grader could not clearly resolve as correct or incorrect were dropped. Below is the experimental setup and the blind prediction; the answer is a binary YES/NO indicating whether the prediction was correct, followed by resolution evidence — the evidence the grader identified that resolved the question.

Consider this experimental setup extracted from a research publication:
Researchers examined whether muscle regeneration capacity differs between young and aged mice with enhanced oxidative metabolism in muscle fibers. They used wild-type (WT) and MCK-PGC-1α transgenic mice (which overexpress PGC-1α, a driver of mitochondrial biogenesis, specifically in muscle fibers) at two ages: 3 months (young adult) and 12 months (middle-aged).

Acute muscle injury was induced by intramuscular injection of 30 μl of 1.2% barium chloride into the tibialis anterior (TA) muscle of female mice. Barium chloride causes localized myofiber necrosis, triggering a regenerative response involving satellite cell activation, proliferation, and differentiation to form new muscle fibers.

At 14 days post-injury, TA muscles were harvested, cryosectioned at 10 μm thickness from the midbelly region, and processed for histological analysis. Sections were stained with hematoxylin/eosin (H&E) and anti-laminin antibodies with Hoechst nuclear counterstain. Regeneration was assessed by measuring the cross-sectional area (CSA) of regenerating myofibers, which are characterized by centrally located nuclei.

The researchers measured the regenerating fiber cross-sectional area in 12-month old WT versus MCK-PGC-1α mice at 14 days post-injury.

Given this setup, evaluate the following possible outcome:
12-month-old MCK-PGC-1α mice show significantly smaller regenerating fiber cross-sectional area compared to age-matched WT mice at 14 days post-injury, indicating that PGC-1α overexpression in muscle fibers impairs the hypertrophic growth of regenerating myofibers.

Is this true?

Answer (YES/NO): NO